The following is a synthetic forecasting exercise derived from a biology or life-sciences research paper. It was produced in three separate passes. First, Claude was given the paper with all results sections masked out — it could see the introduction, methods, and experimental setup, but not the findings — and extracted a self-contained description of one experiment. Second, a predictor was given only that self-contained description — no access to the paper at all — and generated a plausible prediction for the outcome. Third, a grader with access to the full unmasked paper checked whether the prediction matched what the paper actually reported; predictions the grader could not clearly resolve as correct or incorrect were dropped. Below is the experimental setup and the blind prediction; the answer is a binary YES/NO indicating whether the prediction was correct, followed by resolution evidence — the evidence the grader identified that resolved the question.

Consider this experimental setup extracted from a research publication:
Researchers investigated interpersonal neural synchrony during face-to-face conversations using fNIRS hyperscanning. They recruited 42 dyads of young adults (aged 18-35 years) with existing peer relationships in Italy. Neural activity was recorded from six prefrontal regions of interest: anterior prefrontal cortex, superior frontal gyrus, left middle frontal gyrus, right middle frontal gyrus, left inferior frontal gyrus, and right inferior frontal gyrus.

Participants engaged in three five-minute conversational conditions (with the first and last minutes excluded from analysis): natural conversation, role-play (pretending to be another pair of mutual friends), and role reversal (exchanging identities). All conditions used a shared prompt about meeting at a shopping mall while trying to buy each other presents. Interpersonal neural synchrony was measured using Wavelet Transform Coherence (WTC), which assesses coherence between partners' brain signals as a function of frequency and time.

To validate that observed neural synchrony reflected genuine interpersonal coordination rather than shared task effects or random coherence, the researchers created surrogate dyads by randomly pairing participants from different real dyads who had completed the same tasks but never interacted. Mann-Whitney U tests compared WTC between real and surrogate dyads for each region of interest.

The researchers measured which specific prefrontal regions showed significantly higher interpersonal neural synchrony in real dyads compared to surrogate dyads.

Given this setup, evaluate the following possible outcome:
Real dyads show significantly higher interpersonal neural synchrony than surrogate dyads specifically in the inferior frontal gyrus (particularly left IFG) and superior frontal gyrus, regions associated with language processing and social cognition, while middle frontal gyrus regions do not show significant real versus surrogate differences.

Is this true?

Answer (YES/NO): NO